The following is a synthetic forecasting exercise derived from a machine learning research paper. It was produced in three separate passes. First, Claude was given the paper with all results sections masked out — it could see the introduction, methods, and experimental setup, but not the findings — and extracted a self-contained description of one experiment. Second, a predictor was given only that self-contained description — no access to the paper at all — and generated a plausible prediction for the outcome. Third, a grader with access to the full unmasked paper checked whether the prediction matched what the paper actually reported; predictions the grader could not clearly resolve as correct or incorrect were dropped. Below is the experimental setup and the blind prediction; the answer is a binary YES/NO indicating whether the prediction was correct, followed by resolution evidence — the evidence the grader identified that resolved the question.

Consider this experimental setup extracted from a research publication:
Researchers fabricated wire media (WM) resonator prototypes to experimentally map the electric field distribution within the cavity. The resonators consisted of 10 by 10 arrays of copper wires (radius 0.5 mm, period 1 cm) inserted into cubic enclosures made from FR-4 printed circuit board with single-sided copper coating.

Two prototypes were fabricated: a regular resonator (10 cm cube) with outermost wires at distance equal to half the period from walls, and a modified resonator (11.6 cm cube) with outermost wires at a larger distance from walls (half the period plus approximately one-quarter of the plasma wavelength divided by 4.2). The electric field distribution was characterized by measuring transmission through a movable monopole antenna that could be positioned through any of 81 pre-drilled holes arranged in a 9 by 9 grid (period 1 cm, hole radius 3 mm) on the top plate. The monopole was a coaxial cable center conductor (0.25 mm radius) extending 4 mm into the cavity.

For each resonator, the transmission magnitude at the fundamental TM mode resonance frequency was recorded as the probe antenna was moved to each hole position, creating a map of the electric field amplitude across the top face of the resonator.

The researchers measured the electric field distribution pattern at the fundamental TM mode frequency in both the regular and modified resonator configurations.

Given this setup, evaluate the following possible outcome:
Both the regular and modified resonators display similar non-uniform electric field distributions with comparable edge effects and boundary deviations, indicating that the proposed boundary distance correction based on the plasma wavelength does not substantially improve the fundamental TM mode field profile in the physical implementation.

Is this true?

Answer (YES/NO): NO